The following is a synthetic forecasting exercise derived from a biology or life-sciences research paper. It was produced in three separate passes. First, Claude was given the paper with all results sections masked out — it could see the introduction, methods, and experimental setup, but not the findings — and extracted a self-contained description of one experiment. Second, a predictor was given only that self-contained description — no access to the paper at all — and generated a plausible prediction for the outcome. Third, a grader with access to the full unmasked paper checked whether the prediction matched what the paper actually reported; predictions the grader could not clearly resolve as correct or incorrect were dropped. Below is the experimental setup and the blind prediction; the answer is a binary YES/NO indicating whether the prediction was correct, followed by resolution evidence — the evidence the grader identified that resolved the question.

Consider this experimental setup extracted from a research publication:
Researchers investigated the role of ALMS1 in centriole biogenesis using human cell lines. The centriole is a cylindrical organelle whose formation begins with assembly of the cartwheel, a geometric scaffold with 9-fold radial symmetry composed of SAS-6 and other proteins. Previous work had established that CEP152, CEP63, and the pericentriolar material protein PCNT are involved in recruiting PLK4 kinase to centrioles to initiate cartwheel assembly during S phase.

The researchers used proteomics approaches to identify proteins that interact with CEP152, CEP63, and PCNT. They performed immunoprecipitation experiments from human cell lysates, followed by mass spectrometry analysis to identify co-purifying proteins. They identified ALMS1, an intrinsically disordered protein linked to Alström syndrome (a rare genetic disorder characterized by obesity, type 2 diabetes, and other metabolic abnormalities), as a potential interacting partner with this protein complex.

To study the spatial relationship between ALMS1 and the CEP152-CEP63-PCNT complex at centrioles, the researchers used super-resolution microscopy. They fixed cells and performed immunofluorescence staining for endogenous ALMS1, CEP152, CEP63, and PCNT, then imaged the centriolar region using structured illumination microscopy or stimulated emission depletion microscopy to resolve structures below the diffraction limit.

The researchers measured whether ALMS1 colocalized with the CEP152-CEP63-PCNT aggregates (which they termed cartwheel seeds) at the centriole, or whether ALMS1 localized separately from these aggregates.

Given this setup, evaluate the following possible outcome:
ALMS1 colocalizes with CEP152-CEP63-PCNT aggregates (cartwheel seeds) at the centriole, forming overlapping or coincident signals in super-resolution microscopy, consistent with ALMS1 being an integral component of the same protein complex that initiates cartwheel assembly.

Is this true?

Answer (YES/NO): NO